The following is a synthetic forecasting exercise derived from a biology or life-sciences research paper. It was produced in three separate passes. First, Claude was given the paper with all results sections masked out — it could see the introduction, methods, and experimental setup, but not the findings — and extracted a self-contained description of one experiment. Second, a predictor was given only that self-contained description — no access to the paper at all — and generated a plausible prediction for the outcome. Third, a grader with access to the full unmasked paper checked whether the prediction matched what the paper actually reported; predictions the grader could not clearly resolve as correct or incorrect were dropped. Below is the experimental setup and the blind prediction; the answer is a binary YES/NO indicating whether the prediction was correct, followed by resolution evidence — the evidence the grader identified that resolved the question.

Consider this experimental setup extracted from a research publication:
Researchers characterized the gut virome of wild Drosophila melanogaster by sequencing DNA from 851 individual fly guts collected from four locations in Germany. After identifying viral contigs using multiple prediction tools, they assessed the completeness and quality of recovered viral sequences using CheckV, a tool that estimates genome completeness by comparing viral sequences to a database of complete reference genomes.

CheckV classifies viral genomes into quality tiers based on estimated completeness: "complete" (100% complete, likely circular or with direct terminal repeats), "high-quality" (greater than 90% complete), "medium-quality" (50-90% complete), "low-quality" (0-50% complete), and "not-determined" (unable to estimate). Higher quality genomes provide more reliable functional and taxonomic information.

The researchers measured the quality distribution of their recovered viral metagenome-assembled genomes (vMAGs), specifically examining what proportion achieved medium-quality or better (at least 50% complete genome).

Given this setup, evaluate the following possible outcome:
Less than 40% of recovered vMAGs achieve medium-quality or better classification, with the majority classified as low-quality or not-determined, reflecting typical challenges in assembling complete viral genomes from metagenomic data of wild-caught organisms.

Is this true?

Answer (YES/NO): YES